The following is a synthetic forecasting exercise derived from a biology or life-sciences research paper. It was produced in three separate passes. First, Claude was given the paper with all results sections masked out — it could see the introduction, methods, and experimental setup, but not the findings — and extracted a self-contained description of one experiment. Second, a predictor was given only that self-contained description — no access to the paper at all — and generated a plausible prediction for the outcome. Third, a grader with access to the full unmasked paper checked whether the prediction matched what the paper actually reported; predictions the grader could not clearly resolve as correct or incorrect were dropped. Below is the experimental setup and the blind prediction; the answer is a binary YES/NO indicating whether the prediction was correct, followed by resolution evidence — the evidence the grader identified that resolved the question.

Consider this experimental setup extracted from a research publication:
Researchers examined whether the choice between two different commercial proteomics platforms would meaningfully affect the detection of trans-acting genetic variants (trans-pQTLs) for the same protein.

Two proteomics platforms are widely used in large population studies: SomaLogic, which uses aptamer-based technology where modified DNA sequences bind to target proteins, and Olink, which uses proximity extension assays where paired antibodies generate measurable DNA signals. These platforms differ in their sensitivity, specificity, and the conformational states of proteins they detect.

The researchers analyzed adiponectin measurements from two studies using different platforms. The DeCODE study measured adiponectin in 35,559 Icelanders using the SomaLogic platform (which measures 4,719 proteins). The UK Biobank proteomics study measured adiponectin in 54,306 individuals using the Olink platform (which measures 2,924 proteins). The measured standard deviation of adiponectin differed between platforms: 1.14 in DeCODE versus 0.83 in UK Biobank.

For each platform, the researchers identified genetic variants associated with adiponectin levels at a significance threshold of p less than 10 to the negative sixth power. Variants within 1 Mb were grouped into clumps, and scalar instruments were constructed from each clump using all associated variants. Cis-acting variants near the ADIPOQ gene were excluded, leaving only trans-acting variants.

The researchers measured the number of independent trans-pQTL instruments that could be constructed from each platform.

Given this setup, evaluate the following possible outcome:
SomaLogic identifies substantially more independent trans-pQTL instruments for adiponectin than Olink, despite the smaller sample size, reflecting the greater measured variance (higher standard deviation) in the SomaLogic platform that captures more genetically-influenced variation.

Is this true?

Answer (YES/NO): NO